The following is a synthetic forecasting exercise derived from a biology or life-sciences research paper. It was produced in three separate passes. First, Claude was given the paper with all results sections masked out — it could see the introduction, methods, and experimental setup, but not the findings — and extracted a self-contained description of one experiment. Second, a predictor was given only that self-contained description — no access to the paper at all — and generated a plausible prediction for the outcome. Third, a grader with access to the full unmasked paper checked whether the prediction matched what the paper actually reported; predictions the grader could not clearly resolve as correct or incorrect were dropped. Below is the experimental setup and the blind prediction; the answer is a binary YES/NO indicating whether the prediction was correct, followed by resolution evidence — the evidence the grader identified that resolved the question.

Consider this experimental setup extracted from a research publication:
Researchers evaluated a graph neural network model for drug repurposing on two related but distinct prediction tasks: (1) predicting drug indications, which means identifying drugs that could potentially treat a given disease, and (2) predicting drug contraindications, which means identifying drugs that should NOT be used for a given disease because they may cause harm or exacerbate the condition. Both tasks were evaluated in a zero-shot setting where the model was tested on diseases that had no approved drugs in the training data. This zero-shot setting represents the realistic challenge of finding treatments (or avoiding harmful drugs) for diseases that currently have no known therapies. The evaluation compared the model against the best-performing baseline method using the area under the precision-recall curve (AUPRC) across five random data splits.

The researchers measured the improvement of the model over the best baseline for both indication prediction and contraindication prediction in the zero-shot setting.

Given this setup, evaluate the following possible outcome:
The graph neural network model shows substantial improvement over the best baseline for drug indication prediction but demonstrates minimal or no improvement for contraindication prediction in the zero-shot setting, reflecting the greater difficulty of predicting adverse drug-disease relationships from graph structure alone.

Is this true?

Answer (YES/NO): NO